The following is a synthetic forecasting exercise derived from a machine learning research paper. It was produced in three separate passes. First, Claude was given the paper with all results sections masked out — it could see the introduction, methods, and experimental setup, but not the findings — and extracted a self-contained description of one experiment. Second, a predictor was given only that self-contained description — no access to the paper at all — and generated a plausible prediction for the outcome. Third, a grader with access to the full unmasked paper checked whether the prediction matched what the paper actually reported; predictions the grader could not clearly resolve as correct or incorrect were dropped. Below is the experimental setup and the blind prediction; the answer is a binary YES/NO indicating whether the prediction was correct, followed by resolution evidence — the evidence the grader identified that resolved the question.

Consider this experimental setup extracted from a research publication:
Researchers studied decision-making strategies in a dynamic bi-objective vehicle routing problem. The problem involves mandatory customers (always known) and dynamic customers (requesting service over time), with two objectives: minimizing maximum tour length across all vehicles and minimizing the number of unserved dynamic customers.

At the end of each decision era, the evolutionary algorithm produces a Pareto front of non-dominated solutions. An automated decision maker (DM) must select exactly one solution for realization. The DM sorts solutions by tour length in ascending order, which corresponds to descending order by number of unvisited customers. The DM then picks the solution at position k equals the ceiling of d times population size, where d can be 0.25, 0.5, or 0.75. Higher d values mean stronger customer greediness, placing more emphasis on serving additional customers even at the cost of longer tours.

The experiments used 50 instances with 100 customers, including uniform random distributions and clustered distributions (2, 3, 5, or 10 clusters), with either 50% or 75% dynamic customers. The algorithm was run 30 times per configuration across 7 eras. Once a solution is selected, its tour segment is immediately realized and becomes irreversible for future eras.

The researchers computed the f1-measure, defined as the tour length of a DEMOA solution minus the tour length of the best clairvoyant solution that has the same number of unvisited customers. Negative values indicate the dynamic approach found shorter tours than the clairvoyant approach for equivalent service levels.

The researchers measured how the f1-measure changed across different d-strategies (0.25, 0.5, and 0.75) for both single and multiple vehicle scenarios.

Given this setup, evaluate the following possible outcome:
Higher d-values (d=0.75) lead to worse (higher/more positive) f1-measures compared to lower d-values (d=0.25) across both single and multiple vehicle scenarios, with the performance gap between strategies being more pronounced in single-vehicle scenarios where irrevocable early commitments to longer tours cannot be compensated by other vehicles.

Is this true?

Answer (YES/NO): NO